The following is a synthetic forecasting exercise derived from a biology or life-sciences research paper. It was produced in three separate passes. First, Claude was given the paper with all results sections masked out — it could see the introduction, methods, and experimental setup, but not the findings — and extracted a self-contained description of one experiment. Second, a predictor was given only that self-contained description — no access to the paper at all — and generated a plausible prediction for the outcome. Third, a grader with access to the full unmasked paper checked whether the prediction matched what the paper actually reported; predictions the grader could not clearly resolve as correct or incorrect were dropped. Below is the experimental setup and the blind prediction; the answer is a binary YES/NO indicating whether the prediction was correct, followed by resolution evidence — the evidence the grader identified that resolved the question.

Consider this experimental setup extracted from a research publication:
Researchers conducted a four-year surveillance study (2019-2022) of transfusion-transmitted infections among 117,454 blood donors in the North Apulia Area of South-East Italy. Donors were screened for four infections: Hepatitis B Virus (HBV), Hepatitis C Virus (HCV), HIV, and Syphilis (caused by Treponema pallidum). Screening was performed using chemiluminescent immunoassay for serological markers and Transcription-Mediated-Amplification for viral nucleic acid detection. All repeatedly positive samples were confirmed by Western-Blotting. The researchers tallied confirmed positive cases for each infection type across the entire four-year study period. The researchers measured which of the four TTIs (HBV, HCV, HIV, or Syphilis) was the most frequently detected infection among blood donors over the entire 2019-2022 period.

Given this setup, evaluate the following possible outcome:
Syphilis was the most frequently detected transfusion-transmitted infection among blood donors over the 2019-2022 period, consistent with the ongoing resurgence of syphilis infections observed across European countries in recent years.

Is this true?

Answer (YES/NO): NO